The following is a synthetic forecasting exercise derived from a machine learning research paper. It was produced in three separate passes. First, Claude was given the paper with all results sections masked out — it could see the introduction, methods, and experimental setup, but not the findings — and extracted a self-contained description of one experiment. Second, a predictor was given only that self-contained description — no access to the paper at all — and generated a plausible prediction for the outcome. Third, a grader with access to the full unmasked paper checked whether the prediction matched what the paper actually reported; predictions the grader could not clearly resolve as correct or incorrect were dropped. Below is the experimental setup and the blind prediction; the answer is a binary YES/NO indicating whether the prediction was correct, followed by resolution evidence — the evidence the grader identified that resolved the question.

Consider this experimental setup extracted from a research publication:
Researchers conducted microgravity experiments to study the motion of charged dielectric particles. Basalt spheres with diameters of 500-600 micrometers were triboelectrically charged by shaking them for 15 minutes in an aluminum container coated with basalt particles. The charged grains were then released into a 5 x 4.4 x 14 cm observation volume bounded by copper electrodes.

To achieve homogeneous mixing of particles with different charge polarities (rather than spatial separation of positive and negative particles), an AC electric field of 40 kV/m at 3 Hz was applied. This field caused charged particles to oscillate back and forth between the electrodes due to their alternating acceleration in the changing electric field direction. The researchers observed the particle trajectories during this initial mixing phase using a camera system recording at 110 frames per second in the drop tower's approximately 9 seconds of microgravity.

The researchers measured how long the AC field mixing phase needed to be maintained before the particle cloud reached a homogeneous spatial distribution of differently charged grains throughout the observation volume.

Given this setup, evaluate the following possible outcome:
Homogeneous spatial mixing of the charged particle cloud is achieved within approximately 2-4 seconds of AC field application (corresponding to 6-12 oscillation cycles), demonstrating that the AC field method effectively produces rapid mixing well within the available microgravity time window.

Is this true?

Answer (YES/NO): YES